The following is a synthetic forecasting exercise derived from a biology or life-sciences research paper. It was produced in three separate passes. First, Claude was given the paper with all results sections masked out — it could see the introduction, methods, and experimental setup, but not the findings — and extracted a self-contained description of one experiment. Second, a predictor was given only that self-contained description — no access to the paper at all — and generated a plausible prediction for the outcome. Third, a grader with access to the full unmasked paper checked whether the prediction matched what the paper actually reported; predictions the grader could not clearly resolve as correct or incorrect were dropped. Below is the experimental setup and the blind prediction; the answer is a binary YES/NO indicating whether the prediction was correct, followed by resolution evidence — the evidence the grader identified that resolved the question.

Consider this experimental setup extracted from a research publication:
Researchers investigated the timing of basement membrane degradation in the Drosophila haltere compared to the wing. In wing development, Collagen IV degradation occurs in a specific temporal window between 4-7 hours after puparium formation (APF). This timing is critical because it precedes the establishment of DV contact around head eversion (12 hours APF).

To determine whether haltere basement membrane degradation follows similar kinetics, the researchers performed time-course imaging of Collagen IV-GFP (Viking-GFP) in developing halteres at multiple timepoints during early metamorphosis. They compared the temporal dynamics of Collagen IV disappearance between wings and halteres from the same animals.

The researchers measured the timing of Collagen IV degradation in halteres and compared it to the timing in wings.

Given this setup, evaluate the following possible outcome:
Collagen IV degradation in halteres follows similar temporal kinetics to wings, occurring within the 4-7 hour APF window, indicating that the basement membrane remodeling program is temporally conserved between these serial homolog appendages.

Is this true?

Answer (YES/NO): NO